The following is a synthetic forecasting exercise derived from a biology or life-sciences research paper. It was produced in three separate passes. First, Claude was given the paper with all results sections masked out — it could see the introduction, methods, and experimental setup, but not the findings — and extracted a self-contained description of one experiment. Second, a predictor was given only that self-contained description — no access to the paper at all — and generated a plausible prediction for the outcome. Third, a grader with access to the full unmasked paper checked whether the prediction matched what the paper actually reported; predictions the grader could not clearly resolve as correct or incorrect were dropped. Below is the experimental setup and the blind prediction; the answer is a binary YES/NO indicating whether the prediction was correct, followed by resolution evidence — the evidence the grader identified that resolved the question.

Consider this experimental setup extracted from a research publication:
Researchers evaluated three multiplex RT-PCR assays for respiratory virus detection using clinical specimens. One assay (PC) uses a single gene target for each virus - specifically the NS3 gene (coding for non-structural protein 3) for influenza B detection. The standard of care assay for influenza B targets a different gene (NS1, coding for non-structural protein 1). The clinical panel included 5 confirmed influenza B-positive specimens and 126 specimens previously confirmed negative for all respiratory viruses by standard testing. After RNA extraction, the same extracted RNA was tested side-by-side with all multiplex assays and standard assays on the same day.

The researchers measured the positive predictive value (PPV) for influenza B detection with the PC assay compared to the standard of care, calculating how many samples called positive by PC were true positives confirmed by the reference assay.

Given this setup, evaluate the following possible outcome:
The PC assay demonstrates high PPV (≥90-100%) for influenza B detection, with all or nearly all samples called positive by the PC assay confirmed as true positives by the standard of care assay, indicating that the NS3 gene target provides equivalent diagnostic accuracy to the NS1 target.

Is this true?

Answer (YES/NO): NO